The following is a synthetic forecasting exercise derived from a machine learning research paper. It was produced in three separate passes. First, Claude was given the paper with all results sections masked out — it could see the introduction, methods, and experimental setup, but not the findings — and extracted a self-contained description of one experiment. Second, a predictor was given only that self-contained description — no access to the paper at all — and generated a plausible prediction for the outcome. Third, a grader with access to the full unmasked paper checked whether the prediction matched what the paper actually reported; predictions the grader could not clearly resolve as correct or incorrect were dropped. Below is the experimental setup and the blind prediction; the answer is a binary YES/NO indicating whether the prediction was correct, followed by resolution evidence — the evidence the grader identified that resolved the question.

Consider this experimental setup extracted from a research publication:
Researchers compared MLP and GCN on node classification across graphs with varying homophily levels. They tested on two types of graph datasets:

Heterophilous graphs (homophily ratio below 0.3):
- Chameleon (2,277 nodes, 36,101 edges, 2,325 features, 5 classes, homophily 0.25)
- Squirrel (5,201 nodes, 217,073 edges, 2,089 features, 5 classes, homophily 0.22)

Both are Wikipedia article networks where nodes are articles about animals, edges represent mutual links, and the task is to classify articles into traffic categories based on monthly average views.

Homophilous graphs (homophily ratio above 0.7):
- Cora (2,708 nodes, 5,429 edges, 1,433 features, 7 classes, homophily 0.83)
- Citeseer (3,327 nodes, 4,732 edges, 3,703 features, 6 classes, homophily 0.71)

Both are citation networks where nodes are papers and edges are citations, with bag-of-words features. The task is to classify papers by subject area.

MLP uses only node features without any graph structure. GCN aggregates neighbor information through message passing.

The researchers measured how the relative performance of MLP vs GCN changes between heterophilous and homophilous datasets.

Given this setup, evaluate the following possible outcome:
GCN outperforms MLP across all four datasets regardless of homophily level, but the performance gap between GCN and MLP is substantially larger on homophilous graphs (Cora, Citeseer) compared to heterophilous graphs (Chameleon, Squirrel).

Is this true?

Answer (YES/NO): NO